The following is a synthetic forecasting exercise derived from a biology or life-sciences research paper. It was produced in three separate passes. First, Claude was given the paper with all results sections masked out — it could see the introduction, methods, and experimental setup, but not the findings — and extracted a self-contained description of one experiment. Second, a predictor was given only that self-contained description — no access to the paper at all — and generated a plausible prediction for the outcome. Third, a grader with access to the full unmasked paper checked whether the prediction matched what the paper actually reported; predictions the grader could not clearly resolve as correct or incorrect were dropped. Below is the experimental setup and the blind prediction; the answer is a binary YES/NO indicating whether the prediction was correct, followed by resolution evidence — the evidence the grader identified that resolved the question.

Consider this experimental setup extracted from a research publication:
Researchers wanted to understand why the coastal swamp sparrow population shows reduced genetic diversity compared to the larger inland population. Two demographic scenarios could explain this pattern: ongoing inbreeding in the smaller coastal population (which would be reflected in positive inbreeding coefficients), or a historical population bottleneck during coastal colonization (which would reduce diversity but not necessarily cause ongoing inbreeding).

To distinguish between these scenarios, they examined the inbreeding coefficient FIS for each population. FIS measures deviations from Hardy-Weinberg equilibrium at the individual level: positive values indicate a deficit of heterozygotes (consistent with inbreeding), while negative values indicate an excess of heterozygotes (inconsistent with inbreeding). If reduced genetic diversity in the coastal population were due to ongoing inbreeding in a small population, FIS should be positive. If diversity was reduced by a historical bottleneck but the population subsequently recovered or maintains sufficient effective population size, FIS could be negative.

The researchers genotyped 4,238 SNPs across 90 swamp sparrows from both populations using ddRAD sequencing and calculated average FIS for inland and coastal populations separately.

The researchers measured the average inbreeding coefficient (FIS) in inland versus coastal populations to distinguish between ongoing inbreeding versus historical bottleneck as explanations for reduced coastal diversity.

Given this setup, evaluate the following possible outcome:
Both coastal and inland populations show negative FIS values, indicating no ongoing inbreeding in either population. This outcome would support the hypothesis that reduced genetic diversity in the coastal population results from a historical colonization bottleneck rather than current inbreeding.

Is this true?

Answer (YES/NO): YES